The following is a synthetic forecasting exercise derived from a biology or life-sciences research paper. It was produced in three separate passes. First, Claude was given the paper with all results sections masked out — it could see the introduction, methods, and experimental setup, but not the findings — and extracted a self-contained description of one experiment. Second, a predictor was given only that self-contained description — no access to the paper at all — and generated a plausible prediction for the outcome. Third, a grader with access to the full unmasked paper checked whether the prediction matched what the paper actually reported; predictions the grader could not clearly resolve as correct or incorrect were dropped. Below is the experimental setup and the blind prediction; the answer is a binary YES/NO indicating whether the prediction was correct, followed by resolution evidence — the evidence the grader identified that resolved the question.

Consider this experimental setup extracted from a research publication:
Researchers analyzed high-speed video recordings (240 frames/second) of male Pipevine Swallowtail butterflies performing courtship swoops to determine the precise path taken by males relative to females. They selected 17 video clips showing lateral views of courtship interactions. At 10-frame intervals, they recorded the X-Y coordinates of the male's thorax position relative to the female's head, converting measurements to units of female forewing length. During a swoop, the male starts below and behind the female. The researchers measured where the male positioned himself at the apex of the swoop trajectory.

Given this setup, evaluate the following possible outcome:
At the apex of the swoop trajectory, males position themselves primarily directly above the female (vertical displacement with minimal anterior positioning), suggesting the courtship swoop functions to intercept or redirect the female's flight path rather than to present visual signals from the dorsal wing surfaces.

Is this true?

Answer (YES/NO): NO